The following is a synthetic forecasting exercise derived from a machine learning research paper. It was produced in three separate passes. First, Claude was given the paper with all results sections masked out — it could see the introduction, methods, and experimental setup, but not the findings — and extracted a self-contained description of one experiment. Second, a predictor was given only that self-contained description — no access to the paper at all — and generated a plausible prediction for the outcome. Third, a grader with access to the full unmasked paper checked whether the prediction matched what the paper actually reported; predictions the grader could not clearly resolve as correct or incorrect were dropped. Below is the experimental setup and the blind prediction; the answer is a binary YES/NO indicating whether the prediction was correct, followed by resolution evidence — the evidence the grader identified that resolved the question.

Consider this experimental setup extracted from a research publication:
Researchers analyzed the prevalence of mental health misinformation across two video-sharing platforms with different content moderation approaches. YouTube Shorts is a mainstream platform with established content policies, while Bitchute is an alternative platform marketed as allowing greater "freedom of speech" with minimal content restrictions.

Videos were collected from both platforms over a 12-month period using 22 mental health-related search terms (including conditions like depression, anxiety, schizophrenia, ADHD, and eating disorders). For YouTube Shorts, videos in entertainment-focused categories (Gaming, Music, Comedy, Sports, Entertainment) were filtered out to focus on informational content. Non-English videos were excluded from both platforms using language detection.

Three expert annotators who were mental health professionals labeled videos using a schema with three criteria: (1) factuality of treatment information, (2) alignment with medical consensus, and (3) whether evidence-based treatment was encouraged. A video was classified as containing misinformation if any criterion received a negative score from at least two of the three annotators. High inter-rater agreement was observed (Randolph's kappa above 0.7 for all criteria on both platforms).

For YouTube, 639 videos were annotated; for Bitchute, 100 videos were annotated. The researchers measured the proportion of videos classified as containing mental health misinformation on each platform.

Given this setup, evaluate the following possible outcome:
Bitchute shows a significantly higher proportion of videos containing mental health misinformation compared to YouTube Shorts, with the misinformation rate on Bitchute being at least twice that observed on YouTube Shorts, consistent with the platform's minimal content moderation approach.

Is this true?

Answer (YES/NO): YES